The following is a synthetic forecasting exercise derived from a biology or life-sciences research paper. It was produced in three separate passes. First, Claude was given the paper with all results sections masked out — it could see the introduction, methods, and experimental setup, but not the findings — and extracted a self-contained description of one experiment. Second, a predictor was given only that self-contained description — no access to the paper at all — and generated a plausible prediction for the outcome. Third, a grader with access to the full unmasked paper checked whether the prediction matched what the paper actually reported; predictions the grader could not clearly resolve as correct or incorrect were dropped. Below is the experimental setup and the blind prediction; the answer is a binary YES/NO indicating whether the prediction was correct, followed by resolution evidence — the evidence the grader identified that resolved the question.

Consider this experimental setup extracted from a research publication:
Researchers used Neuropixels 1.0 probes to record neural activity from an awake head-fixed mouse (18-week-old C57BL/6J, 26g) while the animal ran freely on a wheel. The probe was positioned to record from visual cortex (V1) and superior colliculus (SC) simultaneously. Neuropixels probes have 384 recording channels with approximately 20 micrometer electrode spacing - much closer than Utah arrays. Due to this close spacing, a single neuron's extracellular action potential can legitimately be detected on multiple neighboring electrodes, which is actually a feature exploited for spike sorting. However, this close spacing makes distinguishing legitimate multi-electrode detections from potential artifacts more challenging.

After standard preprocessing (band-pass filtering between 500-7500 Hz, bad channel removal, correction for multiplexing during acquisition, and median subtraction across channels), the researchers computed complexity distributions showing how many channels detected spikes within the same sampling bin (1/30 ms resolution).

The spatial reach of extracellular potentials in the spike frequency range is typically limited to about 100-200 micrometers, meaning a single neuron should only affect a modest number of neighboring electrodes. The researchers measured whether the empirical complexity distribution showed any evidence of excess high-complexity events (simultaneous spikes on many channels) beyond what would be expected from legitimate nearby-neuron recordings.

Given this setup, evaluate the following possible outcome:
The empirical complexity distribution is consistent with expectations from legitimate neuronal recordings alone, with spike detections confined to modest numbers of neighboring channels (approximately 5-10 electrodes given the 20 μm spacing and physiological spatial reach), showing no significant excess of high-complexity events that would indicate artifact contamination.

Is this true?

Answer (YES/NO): NO